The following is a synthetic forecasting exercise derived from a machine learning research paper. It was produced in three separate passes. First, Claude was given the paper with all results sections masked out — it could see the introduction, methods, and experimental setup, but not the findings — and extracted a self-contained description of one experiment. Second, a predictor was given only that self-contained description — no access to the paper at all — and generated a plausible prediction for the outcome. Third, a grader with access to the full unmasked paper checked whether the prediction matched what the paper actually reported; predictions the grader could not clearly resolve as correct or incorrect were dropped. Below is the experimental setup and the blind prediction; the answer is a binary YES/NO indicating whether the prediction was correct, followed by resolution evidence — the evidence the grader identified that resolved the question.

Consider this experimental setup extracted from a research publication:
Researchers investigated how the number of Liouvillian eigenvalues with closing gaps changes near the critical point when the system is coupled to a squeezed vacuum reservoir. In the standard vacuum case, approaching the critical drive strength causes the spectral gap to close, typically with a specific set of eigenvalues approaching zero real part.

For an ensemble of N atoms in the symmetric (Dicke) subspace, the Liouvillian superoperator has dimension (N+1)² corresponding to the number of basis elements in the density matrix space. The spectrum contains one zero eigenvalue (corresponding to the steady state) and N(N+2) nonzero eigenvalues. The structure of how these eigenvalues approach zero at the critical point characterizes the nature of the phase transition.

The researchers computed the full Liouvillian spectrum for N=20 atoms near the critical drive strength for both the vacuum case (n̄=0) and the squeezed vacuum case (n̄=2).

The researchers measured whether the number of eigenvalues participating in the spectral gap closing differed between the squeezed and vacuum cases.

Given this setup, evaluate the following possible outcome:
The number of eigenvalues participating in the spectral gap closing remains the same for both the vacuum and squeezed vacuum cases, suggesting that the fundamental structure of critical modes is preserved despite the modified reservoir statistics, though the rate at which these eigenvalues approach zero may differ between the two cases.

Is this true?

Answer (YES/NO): NO